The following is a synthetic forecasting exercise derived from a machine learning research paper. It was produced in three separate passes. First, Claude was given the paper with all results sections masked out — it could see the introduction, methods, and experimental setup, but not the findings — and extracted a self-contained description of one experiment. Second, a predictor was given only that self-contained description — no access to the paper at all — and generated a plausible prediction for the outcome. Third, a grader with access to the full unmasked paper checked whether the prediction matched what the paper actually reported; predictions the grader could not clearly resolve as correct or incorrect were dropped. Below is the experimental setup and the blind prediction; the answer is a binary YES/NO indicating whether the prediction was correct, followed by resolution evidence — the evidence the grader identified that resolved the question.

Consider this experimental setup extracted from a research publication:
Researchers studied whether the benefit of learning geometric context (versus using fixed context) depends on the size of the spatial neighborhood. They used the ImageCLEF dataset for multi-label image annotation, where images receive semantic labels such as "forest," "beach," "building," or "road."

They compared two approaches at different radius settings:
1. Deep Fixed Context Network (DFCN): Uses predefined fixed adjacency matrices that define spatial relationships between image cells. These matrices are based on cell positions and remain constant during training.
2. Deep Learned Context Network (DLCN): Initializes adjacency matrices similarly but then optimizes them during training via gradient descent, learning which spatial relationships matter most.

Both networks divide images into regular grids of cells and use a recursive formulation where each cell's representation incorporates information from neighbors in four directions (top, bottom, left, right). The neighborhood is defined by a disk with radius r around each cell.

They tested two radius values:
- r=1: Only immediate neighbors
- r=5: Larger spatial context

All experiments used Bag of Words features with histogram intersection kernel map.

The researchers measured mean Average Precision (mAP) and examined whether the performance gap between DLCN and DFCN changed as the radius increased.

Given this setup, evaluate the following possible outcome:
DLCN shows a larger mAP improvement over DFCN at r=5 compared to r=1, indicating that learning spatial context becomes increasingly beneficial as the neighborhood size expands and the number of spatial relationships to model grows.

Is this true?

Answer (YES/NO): NO